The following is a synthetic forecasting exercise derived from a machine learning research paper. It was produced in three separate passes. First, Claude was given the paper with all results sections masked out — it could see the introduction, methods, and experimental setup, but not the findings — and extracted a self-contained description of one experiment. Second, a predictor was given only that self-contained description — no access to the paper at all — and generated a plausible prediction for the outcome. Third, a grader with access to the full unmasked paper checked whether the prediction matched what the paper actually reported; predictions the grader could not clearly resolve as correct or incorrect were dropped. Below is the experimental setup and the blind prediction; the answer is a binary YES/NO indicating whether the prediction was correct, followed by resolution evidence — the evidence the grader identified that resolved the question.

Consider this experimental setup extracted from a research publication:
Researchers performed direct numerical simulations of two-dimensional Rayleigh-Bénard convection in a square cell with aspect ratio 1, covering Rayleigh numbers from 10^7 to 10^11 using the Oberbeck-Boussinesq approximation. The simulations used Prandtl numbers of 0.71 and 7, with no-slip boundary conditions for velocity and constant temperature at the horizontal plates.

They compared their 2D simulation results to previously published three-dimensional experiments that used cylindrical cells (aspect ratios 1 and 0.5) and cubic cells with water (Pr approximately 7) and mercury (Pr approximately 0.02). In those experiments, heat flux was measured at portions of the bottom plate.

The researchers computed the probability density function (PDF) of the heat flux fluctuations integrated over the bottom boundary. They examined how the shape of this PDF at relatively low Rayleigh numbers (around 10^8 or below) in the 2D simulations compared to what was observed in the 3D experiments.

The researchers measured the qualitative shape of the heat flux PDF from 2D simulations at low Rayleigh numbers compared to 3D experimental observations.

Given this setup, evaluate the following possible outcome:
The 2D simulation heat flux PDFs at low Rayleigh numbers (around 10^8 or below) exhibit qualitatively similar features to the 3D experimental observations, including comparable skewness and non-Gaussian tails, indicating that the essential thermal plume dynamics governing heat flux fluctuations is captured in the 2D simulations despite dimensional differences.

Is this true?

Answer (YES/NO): NO